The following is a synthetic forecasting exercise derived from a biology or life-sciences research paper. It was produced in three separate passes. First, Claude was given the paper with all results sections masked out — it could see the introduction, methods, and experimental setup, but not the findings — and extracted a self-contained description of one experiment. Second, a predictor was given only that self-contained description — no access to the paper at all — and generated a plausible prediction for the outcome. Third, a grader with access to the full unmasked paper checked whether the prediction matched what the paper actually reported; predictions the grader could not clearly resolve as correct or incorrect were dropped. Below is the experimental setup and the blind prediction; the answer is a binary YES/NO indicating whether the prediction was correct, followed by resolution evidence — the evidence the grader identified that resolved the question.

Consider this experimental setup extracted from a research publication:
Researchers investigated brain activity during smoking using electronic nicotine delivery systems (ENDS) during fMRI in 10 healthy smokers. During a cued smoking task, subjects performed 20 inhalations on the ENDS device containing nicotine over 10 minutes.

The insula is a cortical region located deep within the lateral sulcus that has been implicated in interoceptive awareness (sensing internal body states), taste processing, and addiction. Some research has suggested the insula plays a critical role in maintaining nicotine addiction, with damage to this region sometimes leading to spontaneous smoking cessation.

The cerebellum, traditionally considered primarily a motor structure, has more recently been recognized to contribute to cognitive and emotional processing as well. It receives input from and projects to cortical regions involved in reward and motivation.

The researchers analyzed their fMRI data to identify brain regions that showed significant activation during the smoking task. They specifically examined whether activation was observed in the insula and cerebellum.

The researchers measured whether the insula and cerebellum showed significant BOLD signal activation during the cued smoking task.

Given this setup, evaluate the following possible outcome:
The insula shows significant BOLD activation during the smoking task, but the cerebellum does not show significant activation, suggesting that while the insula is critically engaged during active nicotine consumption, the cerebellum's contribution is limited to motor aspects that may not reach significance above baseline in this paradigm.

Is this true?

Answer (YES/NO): NO